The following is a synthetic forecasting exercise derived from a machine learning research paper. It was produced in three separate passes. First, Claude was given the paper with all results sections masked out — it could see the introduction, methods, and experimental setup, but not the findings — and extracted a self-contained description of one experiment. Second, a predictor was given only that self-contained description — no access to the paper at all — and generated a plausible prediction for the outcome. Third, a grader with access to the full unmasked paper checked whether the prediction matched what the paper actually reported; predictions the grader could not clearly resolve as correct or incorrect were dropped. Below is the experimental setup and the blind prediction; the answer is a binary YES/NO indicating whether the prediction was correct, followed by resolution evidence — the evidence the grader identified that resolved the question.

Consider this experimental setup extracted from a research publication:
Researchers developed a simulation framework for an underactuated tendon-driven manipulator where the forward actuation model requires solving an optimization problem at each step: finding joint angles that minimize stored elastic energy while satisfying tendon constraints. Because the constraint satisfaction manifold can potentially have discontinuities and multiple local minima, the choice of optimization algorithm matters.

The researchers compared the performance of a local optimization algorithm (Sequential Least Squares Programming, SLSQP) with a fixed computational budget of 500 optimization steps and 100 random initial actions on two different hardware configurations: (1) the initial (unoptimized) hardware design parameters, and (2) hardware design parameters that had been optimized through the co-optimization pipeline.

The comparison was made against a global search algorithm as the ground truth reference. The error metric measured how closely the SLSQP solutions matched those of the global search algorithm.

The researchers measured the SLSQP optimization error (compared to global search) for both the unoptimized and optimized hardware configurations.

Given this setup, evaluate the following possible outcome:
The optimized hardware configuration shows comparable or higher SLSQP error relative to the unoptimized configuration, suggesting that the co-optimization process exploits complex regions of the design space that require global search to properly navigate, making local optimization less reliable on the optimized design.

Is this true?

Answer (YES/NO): NO